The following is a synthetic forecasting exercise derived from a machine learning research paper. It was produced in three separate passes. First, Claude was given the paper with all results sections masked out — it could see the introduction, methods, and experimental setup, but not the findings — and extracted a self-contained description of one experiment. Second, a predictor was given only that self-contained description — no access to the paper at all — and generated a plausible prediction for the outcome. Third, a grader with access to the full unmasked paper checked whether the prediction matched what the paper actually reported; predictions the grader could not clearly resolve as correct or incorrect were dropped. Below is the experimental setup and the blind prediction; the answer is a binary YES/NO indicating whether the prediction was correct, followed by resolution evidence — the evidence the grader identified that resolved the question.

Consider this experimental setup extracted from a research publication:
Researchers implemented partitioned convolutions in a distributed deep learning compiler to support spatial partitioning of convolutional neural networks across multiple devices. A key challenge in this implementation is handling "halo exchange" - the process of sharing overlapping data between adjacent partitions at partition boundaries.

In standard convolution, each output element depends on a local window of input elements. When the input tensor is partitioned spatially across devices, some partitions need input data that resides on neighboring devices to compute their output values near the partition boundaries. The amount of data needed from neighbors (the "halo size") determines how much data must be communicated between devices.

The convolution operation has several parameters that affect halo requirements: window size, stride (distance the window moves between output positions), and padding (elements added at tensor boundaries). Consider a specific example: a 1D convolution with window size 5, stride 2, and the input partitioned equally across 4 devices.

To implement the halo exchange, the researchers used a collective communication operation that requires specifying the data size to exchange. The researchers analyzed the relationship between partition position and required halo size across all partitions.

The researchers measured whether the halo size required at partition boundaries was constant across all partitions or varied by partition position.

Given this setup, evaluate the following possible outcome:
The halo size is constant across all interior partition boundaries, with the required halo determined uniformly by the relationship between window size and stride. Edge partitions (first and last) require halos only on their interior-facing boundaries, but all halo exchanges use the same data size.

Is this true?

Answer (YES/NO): NO